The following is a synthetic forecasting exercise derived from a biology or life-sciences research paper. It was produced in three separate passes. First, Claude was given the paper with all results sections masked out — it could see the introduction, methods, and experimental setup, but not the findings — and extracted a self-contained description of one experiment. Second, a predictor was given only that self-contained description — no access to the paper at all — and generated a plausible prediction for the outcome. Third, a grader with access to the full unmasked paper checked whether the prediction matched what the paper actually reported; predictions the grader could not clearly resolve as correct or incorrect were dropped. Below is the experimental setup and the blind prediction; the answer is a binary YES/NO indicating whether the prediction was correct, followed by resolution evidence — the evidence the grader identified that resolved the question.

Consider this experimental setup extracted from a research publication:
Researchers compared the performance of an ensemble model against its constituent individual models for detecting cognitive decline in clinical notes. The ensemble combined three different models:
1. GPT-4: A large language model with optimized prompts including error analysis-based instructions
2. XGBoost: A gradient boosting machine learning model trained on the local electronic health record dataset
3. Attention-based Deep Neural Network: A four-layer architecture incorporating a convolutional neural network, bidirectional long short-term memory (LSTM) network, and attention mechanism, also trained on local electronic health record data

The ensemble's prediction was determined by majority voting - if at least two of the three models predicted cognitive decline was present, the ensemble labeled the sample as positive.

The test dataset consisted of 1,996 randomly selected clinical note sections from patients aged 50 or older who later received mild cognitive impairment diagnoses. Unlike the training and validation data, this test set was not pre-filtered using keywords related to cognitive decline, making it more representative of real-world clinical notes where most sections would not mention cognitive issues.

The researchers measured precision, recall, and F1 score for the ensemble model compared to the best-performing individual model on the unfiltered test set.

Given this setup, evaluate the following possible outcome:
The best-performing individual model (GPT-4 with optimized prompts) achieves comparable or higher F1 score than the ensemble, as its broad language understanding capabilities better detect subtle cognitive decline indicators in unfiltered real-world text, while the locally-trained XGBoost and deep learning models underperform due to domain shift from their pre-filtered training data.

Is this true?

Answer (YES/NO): NO